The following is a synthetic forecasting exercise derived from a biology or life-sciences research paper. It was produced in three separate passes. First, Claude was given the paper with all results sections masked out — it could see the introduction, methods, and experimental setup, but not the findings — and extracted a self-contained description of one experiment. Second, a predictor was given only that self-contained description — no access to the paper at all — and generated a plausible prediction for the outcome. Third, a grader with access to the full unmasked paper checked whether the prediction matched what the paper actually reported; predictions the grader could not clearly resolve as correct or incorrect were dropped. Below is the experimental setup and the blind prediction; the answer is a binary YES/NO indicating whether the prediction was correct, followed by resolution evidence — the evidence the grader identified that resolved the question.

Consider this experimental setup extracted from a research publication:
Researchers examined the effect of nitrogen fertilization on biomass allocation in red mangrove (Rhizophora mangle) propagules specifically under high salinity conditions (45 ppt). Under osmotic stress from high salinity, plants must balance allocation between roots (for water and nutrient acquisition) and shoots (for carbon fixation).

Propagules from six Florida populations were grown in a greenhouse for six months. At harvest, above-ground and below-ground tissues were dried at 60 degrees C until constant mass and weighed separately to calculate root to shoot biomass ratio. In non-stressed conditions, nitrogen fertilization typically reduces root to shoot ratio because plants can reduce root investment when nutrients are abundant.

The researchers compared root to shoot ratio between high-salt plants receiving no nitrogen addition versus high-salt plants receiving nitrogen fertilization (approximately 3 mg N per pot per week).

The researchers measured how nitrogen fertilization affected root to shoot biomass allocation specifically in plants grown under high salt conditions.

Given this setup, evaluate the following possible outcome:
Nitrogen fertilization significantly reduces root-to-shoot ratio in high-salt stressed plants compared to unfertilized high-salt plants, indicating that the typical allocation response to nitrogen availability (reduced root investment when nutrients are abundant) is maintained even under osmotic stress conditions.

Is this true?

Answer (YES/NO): NO